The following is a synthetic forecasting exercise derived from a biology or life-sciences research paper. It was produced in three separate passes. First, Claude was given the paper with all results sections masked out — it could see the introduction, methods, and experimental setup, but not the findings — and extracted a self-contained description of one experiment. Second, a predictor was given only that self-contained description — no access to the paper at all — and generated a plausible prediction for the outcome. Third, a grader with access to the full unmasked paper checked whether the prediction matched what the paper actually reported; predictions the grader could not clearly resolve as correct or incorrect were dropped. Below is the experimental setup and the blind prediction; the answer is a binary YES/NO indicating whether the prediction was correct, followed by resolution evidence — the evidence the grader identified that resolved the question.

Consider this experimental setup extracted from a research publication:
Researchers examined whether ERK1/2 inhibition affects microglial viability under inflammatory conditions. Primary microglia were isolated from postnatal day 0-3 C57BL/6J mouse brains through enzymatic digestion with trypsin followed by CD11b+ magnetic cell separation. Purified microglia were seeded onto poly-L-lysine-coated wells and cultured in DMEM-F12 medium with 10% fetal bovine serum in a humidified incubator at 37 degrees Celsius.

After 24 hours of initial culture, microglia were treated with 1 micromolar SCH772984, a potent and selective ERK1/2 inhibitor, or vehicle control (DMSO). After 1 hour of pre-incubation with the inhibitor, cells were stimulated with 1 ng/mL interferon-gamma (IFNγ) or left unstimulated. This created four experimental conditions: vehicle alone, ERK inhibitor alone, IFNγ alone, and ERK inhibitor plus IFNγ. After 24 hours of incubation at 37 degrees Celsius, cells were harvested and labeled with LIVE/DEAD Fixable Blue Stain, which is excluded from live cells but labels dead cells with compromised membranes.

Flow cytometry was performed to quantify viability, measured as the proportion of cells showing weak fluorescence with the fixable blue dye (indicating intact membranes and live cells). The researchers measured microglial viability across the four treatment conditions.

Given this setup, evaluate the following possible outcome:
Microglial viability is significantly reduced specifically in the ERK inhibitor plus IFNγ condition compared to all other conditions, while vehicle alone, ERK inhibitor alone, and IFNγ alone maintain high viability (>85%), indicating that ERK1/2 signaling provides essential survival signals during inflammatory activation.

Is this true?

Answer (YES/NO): NO